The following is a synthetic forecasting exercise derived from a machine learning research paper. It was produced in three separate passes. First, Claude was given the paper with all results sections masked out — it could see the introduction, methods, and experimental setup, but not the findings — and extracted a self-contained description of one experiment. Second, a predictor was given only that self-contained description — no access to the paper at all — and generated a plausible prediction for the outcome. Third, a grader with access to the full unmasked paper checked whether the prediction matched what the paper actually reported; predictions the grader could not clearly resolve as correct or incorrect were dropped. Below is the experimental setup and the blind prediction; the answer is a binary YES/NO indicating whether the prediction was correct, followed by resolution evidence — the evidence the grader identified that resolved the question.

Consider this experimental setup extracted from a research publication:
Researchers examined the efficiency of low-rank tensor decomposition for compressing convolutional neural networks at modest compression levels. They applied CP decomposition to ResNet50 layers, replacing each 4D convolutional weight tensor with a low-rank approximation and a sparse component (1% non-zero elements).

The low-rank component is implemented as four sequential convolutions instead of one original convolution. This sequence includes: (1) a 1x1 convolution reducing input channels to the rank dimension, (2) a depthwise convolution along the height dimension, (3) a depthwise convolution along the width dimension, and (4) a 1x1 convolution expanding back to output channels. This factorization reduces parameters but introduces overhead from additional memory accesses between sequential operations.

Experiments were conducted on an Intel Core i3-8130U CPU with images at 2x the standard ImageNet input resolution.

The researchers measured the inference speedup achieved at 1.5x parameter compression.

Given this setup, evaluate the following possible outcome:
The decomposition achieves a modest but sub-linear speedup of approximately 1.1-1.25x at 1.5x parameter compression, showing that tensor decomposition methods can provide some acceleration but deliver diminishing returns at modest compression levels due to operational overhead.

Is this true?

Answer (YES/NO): NO